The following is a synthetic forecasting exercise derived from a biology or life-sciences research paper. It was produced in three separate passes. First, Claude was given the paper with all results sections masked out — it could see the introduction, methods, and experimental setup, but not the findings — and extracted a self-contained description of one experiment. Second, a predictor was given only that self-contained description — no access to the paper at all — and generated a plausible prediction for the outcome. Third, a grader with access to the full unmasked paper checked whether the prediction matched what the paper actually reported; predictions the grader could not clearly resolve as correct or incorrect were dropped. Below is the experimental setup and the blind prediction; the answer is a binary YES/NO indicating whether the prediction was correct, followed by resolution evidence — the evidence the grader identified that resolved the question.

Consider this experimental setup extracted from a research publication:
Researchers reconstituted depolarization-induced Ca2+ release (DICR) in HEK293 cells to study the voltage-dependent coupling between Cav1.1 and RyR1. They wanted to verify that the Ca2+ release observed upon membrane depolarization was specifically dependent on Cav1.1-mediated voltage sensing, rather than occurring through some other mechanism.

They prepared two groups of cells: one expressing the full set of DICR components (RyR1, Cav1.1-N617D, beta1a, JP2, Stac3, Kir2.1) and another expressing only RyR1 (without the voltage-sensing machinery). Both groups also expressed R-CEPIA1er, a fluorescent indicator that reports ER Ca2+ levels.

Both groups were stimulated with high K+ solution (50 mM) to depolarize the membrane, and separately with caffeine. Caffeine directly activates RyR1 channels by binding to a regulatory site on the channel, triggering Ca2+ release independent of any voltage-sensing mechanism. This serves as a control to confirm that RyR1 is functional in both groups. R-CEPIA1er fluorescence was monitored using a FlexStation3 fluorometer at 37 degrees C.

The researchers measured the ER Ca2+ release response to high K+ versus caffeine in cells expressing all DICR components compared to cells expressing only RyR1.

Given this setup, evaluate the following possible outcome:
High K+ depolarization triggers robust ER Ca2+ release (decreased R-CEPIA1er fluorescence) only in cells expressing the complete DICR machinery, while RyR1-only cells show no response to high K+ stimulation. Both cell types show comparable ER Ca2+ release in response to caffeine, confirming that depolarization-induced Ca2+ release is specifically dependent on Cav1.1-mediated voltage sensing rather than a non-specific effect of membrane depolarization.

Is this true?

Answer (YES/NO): YES